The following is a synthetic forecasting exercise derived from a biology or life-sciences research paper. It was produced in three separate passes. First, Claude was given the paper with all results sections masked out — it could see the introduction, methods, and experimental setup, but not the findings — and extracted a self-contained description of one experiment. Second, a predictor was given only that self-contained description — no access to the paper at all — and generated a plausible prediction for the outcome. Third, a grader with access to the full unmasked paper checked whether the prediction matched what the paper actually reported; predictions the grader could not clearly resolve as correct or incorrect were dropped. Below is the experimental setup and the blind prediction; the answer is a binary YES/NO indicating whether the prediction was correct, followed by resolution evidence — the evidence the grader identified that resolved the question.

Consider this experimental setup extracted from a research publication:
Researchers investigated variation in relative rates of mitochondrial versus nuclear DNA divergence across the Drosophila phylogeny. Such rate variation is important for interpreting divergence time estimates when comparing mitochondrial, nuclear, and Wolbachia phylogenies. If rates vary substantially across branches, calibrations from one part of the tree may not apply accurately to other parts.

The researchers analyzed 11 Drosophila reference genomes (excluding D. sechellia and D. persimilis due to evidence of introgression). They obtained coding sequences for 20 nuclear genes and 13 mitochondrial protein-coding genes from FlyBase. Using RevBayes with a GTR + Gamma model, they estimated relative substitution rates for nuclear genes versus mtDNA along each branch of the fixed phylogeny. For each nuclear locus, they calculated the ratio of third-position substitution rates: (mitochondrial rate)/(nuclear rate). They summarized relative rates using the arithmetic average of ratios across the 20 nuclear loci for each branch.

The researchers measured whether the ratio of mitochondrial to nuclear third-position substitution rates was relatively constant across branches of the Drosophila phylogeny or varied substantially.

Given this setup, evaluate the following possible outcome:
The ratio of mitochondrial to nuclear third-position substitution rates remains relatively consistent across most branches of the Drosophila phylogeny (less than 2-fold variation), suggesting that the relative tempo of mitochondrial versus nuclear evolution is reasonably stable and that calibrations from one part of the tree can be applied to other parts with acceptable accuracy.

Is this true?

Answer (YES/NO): NO